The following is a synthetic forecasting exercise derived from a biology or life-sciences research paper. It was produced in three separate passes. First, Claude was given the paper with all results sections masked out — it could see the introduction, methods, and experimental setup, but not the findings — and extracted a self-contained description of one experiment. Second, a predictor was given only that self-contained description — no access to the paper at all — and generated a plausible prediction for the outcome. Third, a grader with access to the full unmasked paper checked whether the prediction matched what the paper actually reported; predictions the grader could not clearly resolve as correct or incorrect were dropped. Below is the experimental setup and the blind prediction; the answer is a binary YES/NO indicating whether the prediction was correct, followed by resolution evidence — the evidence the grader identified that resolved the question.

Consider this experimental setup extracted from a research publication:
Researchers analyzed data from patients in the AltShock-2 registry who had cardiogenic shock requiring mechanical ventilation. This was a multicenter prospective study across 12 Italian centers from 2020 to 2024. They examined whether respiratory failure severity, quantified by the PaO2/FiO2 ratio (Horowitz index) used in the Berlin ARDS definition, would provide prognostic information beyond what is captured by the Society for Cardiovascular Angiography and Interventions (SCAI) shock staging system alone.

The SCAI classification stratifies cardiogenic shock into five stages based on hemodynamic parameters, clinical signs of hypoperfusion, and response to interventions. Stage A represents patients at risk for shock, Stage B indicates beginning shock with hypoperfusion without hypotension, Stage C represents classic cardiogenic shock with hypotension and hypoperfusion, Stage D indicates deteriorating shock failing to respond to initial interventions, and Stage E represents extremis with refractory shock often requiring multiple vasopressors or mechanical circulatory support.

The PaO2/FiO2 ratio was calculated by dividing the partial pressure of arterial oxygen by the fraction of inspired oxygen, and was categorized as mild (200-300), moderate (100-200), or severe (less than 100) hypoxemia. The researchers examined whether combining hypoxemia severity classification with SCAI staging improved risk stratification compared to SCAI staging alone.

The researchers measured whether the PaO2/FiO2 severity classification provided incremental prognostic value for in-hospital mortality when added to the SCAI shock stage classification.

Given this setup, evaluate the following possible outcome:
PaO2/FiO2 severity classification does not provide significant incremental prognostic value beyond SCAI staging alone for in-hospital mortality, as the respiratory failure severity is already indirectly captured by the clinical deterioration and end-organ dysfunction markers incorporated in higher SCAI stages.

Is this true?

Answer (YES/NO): NO